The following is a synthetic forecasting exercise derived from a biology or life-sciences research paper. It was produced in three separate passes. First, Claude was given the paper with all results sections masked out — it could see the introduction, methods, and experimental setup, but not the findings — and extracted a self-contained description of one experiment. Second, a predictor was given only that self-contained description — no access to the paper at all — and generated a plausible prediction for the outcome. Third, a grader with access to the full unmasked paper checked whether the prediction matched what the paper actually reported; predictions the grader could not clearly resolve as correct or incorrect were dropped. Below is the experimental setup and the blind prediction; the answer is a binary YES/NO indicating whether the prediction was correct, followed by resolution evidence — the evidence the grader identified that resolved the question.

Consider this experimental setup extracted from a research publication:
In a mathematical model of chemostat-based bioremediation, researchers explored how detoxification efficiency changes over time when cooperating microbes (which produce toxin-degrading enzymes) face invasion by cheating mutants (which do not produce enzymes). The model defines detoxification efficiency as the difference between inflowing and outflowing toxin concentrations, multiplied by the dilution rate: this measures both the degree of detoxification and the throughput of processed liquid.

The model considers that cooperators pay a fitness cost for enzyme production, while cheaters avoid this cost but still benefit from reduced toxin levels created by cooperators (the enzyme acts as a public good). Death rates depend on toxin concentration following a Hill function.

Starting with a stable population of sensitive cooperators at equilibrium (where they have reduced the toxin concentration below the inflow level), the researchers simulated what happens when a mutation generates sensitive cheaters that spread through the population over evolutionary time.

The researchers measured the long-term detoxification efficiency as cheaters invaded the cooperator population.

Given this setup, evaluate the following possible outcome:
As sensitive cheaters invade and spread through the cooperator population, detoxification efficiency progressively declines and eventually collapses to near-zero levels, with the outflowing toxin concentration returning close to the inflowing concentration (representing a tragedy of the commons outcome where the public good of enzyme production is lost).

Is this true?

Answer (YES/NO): YES